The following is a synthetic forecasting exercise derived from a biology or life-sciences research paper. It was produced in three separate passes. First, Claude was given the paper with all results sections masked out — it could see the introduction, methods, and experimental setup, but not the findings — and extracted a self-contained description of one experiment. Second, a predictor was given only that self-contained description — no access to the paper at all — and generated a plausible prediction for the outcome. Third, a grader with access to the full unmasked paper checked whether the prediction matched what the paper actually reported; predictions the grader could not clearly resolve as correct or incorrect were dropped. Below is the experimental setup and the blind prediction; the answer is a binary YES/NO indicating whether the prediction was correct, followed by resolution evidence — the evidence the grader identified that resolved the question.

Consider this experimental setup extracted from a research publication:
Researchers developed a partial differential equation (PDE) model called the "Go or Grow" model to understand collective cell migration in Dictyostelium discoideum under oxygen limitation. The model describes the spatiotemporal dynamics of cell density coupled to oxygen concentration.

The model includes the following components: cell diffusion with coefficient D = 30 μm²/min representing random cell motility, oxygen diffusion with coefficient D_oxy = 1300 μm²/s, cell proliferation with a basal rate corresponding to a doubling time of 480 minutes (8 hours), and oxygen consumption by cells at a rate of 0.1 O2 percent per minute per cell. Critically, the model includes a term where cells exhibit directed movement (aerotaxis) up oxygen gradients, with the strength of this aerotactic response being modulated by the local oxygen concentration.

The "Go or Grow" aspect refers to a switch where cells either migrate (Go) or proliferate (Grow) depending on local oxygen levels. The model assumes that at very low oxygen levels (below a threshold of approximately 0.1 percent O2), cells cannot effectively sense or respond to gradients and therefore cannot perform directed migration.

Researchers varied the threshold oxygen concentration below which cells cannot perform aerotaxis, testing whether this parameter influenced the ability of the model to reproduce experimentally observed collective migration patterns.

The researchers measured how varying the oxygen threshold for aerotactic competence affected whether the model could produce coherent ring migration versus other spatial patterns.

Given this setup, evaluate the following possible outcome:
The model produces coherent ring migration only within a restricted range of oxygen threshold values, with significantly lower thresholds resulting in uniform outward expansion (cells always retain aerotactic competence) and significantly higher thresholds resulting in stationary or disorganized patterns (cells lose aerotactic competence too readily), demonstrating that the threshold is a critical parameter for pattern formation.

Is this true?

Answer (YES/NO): YES